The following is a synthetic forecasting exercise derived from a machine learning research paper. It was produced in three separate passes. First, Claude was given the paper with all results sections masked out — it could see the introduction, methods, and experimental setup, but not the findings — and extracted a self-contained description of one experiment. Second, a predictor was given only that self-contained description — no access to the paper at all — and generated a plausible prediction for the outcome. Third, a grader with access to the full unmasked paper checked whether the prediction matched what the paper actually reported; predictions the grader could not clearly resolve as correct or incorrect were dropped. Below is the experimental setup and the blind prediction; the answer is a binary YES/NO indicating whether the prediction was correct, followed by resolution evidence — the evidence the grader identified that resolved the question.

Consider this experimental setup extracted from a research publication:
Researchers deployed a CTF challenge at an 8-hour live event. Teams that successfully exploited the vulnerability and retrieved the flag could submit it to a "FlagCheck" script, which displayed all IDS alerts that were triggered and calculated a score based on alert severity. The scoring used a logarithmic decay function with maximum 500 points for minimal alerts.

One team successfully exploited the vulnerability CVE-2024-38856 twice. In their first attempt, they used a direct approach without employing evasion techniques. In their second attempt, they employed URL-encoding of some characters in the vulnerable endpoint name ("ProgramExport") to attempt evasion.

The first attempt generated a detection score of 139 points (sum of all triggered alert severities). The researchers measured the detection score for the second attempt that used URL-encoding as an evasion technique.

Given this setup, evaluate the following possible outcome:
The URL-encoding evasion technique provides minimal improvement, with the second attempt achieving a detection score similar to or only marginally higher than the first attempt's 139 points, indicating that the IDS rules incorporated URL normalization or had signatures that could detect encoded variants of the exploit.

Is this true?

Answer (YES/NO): NO